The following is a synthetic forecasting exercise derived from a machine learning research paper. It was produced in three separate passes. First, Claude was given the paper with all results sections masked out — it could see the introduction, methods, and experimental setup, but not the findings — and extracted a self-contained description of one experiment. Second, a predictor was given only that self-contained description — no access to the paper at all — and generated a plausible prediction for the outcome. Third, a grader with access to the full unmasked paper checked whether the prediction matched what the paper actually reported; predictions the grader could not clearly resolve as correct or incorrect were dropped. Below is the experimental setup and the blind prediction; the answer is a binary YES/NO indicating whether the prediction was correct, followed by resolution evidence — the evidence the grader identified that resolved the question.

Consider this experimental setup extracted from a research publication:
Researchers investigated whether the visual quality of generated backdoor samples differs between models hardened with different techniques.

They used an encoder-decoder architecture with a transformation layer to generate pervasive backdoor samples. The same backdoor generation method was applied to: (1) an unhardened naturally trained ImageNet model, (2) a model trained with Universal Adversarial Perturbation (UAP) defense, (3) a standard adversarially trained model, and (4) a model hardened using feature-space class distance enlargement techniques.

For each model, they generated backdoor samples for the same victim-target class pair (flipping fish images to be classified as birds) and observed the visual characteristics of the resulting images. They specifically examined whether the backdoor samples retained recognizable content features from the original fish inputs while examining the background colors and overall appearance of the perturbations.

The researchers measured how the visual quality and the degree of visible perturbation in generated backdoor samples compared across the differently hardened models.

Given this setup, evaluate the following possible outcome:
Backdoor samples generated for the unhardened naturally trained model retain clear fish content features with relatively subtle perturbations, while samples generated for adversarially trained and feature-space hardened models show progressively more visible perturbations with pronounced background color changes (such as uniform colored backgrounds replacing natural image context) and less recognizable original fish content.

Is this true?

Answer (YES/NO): NO